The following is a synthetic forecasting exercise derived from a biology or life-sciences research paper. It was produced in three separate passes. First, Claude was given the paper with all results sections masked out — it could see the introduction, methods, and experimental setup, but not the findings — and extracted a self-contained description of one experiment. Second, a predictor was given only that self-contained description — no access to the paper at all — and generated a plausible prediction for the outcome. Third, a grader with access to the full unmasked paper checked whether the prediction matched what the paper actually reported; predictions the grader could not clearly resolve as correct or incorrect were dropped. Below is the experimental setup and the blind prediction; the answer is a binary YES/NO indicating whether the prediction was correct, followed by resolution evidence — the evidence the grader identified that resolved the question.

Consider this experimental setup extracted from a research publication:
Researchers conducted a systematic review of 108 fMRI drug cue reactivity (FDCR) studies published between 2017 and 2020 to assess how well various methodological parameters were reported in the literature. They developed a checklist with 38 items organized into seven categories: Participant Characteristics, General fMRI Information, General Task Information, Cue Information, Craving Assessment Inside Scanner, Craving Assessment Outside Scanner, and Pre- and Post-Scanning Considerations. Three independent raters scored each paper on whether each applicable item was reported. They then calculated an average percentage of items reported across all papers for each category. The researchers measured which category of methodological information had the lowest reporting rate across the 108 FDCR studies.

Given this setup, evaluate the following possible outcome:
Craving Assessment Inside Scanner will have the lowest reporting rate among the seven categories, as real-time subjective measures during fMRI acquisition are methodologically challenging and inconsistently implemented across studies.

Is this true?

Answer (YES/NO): NO